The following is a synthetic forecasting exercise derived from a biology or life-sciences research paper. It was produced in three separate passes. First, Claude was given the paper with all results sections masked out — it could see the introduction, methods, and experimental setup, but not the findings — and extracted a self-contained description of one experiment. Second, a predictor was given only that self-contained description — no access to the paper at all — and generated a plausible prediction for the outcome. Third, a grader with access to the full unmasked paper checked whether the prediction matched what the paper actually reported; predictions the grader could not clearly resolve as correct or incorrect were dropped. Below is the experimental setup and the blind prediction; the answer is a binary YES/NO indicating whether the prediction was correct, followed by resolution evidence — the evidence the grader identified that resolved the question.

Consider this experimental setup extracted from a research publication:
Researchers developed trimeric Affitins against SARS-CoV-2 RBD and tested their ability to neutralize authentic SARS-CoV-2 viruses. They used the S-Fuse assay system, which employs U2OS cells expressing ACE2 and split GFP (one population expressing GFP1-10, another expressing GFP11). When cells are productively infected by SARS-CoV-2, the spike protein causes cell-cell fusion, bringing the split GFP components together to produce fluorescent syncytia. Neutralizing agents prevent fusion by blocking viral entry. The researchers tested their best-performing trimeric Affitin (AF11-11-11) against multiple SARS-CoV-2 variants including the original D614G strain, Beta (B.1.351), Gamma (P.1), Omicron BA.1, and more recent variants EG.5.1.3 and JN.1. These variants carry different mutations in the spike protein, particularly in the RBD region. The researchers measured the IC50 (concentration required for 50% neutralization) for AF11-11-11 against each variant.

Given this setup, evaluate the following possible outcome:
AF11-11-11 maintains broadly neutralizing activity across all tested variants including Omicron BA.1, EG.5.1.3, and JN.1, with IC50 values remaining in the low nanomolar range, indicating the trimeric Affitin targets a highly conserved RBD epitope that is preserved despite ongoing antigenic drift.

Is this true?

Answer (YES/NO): NO